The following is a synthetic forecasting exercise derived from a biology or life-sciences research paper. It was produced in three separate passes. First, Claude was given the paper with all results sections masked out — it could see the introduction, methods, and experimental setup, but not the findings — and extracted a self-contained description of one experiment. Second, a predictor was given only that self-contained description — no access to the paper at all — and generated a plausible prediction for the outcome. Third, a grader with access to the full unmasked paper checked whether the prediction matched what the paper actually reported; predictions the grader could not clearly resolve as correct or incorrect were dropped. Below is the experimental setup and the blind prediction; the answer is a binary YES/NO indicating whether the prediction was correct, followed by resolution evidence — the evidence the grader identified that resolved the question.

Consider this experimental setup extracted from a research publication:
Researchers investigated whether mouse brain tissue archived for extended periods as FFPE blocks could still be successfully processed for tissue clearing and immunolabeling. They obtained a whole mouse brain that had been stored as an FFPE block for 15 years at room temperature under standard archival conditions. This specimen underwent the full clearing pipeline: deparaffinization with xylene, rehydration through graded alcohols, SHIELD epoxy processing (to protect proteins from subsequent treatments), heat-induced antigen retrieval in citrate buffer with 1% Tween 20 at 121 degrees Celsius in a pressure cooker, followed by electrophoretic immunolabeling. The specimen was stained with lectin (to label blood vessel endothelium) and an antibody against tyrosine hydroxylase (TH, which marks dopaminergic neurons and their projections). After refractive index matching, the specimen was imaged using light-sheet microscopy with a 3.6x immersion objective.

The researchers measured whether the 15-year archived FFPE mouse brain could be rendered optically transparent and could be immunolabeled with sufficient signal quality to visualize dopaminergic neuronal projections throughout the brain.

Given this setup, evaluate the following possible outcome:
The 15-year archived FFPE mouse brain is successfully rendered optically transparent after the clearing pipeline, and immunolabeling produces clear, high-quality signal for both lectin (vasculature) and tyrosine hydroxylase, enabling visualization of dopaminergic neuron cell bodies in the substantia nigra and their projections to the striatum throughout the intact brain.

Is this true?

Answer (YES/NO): NO